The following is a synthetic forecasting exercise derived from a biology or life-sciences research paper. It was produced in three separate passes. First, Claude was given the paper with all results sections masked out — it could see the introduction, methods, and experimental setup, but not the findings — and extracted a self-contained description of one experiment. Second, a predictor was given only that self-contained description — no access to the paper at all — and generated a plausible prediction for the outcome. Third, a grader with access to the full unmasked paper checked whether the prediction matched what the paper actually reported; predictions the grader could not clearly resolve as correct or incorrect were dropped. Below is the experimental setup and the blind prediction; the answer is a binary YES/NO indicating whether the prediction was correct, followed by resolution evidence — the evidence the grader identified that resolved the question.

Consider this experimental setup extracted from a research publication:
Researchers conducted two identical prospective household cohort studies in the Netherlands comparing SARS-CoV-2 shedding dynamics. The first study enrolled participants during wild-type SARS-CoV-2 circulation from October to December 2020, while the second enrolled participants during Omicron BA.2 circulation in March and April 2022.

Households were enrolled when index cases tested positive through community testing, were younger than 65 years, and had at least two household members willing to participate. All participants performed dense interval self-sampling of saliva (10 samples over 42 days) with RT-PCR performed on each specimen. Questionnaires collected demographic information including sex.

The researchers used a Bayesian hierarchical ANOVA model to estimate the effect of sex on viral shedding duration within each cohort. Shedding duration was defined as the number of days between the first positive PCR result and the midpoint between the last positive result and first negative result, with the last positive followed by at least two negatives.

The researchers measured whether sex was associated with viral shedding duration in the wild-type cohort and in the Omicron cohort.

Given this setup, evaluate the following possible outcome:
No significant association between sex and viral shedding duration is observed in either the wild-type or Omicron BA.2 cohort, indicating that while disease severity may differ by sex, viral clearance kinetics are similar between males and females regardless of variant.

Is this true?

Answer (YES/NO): NO